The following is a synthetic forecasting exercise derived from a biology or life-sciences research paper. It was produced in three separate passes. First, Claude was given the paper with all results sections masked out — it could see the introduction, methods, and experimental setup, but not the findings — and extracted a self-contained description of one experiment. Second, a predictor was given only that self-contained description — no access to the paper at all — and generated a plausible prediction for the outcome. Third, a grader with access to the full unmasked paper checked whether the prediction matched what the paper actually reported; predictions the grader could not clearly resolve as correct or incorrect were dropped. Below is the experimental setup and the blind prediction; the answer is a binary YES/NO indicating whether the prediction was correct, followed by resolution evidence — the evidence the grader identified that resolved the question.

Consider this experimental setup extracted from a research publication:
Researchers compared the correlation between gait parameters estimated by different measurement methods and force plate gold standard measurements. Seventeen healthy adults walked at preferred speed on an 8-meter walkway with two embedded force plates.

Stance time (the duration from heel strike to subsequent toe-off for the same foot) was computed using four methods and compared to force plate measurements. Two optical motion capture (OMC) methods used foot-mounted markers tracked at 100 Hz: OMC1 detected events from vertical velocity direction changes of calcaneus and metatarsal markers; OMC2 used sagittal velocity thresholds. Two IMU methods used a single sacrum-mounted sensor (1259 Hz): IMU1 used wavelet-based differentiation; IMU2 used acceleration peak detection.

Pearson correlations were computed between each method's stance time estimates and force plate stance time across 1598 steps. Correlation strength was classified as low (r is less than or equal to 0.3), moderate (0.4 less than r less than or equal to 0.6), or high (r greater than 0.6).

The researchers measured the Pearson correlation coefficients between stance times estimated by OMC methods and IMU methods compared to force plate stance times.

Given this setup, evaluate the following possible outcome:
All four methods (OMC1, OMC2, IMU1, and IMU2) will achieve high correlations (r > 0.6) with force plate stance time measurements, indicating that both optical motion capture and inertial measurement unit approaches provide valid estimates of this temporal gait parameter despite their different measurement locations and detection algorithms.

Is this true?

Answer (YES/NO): NO